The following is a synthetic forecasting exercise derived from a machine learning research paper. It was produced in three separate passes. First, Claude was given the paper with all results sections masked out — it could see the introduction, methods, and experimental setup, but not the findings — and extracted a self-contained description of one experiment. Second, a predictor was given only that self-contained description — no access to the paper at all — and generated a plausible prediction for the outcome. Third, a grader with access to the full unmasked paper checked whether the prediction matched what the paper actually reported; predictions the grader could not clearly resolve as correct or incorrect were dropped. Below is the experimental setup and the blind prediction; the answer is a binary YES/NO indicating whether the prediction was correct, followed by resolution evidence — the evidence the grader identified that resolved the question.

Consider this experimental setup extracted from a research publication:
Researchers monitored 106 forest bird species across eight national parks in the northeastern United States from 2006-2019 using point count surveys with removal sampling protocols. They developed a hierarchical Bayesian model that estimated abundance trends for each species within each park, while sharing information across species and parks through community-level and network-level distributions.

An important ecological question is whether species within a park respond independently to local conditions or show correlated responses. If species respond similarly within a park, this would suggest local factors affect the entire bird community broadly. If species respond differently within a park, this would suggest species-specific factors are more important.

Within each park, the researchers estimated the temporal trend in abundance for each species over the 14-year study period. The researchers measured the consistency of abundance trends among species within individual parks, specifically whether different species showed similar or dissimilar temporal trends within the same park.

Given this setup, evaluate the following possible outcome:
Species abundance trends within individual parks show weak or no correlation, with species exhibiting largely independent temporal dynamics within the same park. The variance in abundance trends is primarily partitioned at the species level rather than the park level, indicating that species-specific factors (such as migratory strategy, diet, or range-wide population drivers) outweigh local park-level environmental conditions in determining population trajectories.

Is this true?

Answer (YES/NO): NO